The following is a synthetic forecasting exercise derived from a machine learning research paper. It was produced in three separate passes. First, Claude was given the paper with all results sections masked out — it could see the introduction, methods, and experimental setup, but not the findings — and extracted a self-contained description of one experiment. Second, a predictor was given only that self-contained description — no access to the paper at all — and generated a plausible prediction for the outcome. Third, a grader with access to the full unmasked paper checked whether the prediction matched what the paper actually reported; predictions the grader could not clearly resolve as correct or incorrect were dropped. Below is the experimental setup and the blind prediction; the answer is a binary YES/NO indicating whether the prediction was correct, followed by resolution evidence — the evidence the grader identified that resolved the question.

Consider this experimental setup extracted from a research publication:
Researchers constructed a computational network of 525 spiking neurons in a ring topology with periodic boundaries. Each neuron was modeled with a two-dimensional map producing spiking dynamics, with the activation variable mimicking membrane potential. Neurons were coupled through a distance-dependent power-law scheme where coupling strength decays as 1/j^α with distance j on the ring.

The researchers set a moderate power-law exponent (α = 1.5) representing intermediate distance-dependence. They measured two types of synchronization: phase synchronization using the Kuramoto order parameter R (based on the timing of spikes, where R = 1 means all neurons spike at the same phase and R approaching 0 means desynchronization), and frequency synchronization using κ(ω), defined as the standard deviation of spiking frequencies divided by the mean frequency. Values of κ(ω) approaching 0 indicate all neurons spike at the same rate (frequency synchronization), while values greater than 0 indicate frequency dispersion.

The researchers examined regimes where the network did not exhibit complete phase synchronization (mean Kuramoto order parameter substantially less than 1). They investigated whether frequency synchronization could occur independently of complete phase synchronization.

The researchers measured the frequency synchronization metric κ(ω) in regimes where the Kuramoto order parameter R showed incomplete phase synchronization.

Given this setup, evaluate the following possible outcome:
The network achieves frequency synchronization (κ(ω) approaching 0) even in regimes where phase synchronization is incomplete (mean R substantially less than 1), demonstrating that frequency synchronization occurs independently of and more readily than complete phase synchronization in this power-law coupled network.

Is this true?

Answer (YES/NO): YES